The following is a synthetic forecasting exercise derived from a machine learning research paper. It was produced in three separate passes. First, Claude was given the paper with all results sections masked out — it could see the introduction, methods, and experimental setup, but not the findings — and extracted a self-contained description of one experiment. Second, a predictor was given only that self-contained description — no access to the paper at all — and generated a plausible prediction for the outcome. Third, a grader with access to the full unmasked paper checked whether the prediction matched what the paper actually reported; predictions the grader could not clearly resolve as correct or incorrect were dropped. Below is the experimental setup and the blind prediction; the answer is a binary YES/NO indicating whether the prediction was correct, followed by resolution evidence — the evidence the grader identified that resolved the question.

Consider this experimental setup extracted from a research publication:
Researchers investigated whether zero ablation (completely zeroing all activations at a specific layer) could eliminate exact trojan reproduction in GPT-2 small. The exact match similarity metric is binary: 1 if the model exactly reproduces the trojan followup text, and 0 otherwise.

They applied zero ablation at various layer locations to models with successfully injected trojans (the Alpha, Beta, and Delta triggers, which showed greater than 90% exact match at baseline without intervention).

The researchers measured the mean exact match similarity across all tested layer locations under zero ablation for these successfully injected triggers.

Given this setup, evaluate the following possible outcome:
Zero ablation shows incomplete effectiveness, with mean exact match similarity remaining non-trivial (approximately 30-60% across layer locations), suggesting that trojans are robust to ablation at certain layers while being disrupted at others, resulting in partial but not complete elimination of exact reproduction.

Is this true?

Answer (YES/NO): NO